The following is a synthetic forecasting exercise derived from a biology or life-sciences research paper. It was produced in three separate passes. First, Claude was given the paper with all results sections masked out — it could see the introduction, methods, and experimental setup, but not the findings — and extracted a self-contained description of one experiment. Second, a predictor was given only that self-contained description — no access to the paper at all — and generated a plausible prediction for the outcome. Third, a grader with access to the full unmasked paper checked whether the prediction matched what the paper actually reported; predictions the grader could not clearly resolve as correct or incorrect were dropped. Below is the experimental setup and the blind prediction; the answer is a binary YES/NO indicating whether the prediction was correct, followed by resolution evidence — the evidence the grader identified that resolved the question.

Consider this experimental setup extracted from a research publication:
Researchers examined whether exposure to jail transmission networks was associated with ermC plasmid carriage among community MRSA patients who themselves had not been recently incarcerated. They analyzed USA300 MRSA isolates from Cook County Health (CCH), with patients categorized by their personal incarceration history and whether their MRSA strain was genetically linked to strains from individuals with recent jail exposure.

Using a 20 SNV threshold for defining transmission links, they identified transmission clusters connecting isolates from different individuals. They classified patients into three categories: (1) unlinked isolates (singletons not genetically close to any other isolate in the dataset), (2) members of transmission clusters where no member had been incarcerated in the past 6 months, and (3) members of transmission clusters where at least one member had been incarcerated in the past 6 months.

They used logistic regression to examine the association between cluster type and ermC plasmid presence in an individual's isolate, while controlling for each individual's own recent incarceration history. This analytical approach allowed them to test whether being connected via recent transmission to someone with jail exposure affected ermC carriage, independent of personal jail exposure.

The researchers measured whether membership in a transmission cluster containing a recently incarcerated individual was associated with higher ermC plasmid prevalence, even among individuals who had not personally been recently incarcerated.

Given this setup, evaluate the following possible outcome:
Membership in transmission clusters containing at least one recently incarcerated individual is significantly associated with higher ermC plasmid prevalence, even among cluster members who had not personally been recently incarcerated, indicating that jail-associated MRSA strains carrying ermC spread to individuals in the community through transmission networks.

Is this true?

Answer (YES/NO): YES